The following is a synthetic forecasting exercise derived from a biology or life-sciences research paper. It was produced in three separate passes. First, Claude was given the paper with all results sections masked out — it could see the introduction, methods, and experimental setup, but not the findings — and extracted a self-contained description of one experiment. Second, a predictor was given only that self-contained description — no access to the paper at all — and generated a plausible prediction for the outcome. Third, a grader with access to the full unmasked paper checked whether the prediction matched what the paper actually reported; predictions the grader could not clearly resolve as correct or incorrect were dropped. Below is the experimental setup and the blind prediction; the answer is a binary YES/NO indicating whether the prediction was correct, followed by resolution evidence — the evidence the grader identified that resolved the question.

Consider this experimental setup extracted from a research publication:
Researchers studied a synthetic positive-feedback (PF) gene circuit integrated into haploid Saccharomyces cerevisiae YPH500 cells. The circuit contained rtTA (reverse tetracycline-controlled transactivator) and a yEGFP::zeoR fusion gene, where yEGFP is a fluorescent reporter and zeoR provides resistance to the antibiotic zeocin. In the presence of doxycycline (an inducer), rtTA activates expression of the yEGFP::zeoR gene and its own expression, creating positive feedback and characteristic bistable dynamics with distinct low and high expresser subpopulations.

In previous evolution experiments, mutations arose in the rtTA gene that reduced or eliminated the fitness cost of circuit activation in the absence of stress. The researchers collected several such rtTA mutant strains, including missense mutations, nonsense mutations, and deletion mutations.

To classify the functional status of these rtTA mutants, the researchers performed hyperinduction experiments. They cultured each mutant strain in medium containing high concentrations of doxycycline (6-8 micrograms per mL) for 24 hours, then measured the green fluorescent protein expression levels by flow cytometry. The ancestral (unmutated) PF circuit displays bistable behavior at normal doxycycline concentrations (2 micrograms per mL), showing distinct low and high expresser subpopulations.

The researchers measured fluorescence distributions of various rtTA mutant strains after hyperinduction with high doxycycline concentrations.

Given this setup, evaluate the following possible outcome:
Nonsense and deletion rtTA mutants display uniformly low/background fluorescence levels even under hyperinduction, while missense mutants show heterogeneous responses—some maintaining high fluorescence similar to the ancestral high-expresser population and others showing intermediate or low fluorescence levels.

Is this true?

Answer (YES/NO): YES